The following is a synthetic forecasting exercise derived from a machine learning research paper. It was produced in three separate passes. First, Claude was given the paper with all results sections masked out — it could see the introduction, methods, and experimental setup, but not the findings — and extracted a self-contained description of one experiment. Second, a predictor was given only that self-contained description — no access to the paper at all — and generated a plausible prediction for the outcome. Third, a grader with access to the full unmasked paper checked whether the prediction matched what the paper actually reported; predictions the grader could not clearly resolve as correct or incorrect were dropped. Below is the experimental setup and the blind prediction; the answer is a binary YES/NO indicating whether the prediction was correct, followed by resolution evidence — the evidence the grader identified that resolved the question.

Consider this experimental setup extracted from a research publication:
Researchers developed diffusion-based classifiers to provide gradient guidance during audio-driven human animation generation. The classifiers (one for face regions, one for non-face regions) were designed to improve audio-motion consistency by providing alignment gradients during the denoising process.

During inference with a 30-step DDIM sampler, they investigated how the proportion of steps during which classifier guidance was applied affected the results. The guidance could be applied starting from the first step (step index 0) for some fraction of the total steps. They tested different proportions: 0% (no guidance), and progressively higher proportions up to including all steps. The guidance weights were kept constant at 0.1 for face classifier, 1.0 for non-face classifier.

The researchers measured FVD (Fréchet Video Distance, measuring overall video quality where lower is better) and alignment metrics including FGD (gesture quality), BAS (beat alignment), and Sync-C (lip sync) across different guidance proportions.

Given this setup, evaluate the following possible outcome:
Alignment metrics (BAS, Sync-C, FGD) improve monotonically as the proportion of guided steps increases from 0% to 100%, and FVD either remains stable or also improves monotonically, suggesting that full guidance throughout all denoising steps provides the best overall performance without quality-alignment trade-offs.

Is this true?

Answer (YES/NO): NO